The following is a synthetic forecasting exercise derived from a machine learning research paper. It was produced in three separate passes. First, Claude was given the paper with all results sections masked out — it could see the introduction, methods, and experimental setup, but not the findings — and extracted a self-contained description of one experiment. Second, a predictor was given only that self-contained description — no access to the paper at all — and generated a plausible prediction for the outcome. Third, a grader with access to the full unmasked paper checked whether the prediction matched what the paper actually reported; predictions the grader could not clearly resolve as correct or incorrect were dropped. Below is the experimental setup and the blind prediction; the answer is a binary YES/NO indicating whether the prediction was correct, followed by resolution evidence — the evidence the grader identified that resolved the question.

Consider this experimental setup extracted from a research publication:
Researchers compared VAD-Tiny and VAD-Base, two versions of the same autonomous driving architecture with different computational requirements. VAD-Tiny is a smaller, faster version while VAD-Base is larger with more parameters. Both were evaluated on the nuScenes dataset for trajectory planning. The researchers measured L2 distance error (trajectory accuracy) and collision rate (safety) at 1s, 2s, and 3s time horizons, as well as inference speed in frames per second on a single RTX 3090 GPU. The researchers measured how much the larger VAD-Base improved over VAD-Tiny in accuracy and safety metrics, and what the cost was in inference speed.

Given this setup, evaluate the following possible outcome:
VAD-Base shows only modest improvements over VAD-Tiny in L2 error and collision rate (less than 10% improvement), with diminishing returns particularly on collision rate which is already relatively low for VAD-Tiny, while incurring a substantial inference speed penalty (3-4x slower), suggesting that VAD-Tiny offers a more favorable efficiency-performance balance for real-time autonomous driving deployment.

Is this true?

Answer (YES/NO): NO